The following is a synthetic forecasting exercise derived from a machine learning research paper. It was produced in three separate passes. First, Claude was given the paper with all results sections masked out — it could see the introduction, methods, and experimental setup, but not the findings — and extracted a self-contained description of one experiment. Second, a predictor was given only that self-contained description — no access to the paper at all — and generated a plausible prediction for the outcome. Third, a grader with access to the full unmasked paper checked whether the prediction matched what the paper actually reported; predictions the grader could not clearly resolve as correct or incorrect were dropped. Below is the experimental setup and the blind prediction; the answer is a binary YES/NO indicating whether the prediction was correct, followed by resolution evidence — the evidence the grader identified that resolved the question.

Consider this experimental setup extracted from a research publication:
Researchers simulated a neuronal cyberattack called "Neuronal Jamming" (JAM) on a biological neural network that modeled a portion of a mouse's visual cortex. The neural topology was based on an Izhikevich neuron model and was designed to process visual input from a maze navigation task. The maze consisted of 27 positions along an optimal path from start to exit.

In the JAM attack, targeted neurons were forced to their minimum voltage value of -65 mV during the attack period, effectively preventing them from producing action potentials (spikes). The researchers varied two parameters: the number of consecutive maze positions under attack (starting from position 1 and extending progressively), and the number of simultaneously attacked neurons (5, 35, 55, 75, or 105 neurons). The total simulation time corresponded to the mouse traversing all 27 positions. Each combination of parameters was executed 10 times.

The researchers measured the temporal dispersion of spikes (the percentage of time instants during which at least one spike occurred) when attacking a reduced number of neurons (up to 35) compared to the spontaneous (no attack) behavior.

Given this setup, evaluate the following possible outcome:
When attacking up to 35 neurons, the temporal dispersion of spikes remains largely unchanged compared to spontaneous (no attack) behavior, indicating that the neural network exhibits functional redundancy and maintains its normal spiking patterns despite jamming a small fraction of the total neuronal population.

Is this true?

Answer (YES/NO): NO